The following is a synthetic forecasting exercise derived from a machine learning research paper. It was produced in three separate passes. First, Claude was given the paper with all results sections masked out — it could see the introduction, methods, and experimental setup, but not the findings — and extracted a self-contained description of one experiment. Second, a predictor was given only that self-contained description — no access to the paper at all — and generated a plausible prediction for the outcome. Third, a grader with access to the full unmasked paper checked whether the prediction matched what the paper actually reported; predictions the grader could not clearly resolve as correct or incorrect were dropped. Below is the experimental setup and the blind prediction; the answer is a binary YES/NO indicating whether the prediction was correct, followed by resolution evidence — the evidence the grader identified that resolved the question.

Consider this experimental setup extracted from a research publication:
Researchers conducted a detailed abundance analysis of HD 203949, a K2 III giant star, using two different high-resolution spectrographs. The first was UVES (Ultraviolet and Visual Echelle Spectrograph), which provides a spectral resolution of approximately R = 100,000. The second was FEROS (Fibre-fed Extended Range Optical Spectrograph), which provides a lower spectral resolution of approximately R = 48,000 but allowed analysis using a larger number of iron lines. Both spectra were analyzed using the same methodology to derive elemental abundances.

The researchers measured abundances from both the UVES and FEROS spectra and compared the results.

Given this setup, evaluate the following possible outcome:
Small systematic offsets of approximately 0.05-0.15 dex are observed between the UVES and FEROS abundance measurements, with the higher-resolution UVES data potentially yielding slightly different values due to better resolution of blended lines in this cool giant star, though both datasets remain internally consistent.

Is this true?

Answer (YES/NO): NO